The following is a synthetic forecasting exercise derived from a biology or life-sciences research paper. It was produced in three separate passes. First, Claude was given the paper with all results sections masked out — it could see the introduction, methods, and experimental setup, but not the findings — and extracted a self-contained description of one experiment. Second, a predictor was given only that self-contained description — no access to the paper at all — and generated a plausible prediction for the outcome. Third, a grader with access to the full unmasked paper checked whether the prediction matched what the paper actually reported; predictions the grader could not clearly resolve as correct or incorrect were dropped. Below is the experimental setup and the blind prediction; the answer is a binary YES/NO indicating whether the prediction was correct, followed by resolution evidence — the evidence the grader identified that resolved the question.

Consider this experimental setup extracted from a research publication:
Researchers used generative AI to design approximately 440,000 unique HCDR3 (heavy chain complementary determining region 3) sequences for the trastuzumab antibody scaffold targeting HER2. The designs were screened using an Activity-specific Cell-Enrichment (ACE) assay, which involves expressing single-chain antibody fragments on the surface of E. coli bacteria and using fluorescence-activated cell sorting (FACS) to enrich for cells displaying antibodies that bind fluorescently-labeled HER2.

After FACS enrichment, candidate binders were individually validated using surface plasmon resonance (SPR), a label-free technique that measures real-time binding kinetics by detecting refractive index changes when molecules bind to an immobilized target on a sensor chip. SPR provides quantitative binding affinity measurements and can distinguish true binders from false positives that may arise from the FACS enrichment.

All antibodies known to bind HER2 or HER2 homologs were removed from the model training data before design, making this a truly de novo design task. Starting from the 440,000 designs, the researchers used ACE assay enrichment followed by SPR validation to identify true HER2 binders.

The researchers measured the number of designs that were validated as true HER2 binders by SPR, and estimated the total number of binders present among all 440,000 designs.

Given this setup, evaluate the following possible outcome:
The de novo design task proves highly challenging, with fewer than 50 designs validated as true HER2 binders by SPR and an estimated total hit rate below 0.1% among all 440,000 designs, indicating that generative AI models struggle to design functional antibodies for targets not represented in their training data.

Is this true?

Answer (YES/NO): NO